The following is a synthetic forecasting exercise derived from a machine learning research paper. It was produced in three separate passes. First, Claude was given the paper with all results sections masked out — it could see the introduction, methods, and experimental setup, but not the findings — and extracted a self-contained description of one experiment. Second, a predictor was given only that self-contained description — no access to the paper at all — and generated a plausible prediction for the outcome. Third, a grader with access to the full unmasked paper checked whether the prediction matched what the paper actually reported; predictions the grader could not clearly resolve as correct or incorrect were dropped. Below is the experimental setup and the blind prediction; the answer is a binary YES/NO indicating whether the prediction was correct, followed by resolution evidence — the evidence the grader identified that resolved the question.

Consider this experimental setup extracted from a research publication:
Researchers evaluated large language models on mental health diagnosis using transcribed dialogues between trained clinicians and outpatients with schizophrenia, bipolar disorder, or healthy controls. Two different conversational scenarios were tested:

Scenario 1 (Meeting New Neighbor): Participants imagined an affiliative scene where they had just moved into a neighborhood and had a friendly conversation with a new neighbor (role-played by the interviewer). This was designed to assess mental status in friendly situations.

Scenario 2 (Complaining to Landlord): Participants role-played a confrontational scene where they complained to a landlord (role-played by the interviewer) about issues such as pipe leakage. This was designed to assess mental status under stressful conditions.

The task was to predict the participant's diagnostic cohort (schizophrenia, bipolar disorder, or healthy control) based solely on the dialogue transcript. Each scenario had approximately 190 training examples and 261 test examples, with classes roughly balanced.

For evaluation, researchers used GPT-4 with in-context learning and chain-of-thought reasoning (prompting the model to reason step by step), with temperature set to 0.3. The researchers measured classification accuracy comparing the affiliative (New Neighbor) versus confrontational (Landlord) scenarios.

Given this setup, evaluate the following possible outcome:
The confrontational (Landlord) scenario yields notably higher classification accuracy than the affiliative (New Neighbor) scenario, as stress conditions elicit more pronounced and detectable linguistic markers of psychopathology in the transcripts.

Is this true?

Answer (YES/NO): NO